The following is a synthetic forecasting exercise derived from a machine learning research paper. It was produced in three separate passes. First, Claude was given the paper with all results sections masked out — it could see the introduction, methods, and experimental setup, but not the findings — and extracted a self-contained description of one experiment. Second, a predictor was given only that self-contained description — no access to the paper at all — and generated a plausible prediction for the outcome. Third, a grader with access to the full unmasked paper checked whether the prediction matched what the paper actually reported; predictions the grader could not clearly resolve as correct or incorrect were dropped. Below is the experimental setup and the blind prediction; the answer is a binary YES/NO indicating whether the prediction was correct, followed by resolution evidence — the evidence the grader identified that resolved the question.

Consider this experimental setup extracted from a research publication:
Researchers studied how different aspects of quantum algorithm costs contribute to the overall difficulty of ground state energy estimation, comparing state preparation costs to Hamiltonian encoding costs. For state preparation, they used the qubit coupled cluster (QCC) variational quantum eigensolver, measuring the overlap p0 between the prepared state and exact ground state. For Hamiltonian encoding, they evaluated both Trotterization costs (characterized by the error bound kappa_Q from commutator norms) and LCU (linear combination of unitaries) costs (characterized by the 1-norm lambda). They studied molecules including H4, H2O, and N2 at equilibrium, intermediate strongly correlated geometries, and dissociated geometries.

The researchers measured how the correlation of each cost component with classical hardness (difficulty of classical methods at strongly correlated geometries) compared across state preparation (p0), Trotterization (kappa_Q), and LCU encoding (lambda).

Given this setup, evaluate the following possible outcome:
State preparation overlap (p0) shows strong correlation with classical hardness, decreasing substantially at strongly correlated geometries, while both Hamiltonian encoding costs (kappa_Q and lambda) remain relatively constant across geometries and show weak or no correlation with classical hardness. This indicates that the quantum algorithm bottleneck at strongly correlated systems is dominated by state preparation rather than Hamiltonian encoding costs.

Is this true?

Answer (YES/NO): YES